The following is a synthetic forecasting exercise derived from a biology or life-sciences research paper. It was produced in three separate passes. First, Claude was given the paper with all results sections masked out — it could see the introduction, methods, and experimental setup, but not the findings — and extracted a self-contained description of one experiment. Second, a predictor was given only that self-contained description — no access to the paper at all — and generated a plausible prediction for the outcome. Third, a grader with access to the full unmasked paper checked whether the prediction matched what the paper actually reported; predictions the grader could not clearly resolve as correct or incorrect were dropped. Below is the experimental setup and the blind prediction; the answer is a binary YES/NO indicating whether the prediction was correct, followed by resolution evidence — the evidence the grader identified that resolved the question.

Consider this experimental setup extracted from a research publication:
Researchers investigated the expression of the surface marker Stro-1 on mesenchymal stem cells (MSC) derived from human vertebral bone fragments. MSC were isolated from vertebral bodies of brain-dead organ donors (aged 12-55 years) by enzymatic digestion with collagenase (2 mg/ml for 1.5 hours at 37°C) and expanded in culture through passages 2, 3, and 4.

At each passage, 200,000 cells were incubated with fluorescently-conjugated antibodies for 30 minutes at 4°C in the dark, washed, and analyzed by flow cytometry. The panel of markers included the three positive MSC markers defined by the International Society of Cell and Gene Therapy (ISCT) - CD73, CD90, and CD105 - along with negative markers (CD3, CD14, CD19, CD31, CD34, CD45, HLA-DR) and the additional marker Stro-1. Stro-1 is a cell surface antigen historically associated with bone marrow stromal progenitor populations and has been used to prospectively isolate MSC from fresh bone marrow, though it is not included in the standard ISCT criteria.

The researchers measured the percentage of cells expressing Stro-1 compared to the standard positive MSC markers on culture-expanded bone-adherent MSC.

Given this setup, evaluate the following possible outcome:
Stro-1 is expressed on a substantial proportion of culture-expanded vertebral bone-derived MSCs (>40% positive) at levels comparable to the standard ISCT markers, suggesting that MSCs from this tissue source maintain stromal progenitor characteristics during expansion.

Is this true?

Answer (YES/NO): NO